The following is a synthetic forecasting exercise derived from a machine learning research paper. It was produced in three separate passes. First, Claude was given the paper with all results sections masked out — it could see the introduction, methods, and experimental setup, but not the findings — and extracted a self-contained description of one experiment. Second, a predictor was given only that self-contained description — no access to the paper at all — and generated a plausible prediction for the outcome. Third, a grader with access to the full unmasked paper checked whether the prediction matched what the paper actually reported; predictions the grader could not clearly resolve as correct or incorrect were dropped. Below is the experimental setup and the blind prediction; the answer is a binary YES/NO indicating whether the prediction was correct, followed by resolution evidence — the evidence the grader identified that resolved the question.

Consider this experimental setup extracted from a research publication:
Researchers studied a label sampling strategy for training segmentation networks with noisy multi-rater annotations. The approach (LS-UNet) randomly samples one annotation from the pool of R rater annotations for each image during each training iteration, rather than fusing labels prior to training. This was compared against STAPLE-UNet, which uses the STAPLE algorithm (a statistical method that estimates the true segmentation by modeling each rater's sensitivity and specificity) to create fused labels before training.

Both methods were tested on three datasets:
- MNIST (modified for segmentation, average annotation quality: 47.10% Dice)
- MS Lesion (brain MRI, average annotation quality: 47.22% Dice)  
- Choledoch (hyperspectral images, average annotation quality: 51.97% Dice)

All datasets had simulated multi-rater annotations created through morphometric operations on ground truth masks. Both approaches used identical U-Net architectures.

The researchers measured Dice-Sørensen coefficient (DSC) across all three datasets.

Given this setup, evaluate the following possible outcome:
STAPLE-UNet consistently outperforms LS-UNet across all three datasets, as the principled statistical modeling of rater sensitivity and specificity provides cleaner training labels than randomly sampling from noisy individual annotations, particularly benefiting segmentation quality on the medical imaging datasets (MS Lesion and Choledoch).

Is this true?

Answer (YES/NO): NO